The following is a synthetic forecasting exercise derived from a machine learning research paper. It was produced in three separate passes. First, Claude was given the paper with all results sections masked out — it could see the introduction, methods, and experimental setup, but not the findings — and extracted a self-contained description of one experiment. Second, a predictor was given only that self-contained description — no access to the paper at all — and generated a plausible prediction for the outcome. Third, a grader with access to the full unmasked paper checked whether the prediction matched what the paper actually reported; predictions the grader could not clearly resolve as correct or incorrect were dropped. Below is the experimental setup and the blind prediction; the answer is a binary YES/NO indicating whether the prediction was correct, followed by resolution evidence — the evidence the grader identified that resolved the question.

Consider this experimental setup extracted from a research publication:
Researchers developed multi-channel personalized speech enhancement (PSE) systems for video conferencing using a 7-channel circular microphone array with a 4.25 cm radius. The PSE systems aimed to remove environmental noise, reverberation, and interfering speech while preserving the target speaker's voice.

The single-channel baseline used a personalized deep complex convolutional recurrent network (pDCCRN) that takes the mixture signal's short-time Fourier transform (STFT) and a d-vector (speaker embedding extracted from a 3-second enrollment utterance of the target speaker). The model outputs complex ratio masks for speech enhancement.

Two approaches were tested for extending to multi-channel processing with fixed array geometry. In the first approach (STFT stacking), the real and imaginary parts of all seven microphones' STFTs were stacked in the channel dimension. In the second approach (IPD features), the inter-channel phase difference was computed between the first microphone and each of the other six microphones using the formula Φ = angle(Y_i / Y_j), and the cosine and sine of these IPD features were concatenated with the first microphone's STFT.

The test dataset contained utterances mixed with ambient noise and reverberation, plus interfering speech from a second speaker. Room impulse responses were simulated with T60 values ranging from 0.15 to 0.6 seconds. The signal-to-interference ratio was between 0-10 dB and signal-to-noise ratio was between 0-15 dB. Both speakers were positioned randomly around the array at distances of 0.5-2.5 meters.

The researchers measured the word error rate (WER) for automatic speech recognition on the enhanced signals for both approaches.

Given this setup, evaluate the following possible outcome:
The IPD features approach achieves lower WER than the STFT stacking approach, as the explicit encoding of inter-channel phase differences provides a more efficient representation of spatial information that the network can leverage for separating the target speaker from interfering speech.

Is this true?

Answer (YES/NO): YES